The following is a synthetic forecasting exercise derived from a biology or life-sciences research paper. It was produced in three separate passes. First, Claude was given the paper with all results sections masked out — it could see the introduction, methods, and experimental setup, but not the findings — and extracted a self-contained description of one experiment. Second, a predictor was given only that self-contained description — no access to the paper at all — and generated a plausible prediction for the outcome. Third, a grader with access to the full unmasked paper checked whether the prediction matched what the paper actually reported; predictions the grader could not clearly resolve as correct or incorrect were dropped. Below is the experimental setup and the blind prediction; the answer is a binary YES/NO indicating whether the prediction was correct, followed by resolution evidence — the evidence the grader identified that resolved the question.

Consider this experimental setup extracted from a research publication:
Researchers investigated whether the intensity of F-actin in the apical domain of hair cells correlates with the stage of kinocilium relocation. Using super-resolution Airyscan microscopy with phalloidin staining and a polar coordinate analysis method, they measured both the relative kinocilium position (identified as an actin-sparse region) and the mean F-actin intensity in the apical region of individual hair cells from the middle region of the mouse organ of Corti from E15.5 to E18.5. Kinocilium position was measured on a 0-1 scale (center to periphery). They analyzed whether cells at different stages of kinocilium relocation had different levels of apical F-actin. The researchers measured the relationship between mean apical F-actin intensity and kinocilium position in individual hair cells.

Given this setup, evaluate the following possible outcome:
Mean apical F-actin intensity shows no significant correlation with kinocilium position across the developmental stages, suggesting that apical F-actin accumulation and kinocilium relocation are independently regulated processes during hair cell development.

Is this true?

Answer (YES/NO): NO